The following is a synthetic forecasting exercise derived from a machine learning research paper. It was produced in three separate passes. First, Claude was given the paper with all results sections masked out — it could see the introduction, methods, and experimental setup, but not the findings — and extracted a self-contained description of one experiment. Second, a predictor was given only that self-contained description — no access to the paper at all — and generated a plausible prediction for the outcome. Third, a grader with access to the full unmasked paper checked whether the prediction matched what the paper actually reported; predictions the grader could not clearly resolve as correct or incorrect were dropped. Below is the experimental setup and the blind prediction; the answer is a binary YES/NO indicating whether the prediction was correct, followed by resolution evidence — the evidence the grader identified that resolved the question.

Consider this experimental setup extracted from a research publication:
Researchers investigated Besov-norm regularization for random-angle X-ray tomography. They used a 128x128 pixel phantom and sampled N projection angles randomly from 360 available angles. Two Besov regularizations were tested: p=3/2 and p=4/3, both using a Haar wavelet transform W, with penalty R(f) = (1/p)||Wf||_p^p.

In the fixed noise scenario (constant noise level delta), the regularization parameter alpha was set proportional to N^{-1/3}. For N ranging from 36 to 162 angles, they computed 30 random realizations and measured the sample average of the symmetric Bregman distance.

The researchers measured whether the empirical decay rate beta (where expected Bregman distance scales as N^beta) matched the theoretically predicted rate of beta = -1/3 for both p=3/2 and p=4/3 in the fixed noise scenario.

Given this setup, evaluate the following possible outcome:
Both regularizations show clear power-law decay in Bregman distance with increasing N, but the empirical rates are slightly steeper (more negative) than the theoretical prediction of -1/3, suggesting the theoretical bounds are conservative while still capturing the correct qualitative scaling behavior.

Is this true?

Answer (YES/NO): NO